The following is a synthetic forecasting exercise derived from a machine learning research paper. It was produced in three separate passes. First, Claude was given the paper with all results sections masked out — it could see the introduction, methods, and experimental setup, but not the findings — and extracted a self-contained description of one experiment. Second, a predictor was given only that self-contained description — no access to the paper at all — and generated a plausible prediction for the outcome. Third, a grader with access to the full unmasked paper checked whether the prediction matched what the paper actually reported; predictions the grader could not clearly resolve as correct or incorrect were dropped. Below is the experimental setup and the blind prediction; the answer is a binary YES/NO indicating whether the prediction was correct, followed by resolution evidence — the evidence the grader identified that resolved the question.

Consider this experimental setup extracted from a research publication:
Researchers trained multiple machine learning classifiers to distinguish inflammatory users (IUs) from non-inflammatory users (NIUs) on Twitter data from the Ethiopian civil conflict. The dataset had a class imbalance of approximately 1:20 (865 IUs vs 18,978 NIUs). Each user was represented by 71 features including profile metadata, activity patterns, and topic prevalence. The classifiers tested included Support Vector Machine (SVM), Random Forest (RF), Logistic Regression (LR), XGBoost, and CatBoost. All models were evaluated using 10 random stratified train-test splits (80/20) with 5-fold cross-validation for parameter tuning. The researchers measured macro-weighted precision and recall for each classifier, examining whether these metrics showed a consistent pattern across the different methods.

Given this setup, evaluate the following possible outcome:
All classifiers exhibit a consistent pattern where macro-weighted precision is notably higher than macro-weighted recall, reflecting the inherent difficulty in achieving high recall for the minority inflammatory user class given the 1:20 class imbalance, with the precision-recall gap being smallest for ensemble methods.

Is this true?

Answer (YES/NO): NO